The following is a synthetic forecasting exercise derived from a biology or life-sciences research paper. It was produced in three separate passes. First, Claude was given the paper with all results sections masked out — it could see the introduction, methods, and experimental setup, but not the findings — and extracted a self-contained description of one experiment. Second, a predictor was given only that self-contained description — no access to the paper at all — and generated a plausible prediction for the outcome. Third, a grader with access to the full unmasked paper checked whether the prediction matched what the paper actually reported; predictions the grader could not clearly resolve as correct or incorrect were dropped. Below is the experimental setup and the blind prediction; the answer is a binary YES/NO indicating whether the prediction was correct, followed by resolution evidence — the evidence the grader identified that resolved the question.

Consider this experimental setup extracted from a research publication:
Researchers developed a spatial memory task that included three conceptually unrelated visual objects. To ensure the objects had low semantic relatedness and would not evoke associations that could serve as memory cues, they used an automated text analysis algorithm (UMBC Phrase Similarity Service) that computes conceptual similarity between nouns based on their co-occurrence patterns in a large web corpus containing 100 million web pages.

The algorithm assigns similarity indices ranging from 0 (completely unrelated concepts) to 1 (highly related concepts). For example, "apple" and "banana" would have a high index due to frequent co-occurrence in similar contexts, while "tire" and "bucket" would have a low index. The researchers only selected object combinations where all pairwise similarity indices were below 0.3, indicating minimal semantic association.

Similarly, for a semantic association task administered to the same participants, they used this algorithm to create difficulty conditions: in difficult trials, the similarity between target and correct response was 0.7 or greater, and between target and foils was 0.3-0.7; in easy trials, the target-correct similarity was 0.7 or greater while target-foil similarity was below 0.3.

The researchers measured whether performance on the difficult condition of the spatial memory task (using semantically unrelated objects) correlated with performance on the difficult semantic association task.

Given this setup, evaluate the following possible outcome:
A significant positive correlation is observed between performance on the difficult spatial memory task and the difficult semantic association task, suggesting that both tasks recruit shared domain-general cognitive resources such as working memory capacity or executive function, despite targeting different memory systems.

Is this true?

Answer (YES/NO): YES